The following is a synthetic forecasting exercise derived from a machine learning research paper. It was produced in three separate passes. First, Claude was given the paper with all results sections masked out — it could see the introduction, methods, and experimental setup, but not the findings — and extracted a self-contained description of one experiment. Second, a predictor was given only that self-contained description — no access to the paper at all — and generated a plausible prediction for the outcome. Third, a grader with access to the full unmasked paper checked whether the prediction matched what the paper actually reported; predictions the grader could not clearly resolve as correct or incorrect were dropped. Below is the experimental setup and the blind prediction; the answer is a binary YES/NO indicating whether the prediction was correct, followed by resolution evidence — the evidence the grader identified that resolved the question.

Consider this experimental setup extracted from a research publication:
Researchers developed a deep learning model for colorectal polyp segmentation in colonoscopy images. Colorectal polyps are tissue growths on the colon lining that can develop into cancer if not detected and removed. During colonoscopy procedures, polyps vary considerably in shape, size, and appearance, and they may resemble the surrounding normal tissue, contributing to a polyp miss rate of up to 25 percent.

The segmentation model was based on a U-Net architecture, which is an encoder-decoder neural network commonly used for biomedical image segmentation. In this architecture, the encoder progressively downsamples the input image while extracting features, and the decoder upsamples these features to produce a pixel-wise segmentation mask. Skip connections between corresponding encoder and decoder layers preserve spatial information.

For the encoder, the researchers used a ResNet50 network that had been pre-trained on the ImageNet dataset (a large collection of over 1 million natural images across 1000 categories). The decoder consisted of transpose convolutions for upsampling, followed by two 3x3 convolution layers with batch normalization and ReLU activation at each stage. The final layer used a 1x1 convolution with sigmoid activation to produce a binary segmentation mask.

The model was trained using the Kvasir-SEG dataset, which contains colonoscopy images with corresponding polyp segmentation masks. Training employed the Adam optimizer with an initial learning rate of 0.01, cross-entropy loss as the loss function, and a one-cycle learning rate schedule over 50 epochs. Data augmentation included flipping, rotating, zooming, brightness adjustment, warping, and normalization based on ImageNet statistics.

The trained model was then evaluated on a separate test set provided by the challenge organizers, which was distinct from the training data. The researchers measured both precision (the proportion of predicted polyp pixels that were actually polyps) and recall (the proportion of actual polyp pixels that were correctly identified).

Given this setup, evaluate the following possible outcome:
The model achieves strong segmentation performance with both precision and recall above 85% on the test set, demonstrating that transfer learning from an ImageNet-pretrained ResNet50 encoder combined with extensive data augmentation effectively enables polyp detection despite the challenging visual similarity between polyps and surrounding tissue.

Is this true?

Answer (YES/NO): YES